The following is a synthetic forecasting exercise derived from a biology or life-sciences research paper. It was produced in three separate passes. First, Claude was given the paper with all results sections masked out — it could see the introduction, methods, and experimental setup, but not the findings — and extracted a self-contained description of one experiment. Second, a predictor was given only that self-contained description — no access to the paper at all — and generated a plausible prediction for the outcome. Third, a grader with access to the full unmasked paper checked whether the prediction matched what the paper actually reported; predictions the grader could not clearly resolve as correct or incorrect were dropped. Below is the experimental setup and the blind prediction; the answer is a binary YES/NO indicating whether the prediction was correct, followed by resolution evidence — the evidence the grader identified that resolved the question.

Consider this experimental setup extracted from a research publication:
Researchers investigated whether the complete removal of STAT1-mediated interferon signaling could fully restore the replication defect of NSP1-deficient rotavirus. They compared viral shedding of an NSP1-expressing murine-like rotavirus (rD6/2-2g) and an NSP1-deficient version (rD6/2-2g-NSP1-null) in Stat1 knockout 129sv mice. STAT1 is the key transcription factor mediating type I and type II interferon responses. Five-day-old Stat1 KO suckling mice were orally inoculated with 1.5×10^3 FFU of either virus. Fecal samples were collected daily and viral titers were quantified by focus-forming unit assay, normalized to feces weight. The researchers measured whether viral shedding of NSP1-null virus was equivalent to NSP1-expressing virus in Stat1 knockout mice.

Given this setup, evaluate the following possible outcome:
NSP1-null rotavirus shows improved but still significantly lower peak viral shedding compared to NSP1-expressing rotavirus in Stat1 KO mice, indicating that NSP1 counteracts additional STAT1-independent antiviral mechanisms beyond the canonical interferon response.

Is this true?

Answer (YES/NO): YES